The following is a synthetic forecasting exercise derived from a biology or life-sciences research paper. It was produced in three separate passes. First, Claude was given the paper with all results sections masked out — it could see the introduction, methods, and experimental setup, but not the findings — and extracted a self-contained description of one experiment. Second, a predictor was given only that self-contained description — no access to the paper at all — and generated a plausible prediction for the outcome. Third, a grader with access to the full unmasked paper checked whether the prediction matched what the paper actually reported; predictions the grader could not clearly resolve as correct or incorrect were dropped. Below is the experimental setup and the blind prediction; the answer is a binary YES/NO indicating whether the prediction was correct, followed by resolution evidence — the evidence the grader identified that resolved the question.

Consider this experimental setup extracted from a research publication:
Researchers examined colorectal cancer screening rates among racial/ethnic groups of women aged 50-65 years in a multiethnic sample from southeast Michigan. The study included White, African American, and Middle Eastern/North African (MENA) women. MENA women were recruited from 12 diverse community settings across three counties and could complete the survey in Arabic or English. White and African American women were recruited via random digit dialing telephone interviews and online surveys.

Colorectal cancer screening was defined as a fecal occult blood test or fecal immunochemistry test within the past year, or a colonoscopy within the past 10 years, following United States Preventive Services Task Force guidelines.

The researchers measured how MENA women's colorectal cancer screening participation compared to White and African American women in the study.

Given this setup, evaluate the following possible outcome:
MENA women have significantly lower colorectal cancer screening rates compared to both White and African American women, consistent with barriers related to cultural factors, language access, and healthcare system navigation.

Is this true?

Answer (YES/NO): YES